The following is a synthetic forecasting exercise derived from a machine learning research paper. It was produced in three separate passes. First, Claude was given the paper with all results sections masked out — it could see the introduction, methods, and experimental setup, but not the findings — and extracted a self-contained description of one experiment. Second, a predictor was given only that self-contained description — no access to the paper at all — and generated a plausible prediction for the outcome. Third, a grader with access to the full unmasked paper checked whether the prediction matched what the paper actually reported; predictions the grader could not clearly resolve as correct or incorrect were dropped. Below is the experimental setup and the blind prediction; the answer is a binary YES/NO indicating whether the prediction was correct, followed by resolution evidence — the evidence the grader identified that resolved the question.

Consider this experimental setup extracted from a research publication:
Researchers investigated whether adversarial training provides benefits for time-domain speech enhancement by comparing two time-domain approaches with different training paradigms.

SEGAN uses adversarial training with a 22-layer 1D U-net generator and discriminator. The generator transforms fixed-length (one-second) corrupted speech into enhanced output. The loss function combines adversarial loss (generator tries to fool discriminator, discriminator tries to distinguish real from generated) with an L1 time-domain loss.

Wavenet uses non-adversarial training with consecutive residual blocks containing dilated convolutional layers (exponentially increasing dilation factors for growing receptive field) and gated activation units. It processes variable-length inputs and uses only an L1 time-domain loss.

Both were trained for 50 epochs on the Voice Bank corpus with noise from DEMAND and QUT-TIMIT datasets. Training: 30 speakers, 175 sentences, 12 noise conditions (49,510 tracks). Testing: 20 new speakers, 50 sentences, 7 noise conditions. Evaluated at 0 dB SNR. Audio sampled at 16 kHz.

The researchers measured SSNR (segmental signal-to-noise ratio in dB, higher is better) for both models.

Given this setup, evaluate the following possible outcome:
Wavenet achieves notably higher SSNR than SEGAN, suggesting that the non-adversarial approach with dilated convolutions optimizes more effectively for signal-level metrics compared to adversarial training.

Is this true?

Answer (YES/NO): YES